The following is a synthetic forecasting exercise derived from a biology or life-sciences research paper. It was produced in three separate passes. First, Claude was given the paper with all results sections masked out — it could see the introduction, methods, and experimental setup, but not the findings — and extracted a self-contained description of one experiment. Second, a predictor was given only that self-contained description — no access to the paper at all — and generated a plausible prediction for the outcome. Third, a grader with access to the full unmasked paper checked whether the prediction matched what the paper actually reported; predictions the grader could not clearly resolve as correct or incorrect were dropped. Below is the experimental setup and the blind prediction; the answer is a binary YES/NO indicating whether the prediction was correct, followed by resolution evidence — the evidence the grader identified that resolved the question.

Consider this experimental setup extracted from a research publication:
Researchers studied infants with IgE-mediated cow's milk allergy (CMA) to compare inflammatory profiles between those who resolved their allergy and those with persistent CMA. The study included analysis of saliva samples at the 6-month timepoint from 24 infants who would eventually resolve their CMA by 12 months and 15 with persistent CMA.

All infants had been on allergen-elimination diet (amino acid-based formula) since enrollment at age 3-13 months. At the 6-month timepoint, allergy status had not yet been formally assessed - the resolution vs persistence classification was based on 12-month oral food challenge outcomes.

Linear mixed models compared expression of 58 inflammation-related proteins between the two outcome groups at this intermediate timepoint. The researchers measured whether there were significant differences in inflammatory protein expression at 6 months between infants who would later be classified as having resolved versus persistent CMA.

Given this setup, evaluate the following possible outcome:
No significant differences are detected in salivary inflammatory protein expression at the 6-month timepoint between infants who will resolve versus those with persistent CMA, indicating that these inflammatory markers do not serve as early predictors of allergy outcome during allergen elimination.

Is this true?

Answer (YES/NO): YES